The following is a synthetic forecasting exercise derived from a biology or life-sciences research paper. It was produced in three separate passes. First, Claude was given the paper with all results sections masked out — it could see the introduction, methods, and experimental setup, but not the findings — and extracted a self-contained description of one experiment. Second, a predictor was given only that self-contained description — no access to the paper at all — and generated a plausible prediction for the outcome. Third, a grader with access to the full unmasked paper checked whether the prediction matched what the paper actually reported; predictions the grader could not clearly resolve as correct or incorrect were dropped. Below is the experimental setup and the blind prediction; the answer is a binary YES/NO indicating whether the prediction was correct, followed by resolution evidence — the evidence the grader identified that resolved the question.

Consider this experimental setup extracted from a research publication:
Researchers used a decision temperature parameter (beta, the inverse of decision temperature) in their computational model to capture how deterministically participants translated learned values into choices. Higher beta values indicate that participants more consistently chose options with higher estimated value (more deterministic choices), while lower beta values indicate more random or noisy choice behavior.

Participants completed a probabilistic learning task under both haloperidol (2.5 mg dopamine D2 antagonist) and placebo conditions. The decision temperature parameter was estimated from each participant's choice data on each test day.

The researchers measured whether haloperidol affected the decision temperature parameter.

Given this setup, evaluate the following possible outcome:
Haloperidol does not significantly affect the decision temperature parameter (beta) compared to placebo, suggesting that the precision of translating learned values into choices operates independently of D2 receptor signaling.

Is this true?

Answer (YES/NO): YES